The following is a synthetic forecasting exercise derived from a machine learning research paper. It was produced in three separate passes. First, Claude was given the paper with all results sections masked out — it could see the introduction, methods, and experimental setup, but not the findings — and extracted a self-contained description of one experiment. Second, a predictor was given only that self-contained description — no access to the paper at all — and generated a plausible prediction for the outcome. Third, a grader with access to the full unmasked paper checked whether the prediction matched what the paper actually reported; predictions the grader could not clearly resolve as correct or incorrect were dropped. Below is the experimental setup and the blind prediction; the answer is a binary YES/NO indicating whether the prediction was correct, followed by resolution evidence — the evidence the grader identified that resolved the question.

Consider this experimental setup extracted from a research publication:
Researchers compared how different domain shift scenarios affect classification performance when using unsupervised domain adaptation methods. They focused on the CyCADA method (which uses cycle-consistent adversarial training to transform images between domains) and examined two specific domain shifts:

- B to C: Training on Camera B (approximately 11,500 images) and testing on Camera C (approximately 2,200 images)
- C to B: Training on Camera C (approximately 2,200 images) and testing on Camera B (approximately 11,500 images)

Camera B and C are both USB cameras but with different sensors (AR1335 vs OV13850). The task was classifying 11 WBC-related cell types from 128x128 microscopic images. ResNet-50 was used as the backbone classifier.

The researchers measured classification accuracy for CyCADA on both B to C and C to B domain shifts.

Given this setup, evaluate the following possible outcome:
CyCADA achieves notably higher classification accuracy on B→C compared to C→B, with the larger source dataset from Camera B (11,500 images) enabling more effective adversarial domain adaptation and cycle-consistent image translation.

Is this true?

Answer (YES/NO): YES